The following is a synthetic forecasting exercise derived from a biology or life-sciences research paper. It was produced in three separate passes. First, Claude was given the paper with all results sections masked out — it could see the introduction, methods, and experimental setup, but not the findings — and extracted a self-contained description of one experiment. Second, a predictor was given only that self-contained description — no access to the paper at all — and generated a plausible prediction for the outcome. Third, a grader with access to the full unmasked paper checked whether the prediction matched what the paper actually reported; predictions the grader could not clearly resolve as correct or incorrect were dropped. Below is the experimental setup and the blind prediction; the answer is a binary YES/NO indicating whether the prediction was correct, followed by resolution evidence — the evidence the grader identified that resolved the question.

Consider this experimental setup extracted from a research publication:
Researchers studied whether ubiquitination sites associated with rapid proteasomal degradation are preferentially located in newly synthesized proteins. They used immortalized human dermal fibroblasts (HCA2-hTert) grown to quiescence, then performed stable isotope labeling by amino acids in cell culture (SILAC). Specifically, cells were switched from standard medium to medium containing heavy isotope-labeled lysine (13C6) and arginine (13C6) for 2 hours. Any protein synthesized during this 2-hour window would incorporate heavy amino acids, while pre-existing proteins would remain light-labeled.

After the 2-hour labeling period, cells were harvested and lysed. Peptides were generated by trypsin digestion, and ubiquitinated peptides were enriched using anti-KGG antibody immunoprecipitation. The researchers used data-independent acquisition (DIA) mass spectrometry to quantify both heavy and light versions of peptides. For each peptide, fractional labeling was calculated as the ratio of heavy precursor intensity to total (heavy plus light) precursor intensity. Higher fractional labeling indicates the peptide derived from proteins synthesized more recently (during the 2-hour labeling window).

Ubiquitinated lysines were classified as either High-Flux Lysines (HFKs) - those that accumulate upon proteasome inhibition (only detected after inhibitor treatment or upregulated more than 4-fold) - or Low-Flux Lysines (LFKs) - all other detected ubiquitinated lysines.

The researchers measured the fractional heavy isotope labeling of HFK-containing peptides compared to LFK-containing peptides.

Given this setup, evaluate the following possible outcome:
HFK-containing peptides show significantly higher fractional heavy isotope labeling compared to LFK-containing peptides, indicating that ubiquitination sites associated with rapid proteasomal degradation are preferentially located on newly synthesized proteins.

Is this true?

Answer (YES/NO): YES